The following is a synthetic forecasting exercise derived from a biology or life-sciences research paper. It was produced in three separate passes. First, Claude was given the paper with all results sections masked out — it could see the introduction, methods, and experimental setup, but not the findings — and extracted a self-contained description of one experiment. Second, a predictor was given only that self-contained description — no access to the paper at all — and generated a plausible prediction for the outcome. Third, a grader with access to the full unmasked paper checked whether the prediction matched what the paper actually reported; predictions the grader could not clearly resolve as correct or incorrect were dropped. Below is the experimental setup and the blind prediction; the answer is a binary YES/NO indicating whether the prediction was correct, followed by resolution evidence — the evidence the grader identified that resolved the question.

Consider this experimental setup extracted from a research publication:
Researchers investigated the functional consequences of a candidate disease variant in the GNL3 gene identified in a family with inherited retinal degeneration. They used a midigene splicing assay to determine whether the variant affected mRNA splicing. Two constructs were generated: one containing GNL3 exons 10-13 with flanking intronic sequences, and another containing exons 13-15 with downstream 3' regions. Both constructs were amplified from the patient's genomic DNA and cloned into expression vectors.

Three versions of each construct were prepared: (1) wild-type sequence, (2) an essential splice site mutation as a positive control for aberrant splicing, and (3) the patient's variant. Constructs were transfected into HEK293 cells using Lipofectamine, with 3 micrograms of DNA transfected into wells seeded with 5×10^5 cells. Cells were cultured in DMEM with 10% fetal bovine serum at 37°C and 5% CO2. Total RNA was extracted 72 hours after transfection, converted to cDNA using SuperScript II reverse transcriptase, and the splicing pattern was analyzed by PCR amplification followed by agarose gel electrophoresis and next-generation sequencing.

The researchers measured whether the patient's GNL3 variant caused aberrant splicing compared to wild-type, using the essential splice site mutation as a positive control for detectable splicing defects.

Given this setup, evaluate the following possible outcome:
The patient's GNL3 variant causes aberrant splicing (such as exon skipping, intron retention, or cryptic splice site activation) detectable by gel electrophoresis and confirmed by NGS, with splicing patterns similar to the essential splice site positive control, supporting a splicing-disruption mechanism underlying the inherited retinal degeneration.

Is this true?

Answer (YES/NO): NO